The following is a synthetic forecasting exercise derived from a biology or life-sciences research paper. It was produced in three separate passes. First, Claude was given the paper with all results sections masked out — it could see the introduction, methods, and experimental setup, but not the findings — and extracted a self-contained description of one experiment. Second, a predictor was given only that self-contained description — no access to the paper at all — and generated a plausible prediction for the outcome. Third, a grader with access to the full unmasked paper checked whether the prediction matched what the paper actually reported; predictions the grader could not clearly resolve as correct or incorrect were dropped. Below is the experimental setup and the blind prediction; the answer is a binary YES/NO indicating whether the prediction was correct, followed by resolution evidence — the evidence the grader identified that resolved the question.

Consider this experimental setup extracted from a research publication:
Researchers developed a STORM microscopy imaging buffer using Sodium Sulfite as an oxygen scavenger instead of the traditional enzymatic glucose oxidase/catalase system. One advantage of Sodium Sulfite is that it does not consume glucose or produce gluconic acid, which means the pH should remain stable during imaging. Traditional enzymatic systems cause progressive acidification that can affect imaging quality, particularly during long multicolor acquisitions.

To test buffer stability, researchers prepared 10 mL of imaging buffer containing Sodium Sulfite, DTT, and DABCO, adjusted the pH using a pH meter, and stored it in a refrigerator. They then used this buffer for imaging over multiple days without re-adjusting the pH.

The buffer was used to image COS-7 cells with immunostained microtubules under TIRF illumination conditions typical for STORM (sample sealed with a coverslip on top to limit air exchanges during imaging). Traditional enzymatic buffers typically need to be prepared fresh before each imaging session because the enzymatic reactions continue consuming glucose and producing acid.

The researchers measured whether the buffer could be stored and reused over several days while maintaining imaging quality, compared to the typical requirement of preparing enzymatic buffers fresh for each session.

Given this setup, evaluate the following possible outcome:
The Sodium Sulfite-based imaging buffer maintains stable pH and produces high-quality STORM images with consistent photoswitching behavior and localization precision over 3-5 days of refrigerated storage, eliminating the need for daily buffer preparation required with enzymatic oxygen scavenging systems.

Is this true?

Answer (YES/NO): YES